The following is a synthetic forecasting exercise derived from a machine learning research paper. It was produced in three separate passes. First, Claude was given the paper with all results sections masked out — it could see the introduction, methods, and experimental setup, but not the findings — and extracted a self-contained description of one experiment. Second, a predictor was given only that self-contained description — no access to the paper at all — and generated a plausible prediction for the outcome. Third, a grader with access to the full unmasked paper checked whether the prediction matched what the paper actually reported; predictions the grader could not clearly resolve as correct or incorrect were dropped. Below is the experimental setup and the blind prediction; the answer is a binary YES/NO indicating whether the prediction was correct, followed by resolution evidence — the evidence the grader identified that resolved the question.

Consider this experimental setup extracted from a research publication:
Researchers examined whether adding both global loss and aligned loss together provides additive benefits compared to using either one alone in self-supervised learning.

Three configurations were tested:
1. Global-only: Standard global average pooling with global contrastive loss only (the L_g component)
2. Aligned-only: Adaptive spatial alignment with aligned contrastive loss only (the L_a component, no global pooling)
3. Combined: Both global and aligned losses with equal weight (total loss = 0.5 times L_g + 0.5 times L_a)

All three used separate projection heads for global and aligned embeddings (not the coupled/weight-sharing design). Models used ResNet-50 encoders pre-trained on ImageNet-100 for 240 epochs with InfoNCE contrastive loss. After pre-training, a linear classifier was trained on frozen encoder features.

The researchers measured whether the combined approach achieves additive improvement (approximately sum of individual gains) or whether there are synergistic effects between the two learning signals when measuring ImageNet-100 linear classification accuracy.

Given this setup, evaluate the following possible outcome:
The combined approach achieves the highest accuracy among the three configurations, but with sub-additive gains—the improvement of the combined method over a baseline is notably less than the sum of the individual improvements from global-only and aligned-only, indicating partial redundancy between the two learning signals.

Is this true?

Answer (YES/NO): NO